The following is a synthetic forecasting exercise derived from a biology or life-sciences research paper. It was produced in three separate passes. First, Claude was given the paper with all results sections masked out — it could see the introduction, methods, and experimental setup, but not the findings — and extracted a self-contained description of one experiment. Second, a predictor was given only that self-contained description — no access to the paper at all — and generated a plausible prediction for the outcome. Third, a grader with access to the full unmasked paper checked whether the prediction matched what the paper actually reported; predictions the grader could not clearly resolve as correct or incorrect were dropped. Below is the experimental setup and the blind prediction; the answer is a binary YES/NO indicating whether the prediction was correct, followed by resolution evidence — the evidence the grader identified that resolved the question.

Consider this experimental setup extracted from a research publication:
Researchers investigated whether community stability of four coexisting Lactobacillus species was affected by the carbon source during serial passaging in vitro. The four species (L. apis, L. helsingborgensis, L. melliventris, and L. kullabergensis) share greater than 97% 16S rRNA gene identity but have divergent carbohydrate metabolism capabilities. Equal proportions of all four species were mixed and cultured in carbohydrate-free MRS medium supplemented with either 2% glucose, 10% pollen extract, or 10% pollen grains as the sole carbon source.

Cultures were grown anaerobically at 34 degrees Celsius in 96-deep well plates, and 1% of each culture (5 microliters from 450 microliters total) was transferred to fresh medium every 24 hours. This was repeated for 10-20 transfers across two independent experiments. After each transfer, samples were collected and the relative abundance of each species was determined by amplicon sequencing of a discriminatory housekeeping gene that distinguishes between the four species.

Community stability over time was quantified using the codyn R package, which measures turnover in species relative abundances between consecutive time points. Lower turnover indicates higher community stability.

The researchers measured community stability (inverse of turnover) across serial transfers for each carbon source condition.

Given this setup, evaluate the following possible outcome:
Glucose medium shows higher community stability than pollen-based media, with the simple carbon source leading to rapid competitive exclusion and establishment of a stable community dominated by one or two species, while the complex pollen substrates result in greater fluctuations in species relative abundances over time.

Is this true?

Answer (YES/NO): NO